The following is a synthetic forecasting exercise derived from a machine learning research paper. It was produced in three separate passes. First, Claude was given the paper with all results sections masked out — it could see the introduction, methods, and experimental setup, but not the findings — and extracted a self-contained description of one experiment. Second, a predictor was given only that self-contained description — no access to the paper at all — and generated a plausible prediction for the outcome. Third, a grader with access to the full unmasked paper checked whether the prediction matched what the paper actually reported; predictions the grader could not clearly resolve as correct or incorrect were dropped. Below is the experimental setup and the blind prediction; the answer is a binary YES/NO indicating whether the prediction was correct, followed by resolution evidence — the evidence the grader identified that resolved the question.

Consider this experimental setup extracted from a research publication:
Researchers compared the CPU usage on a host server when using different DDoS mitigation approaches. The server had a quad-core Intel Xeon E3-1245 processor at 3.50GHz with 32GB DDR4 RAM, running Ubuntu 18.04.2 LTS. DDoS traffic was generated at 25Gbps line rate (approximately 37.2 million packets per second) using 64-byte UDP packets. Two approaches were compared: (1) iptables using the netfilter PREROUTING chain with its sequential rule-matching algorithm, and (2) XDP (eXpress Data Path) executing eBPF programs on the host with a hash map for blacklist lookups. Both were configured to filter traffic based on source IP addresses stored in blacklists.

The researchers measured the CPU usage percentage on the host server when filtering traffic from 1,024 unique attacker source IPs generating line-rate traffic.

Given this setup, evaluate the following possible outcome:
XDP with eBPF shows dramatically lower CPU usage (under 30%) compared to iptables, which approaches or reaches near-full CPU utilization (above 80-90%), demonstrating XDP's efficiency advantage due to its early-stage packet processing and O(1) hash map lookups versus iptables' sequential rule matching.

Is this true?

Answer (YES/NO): NO